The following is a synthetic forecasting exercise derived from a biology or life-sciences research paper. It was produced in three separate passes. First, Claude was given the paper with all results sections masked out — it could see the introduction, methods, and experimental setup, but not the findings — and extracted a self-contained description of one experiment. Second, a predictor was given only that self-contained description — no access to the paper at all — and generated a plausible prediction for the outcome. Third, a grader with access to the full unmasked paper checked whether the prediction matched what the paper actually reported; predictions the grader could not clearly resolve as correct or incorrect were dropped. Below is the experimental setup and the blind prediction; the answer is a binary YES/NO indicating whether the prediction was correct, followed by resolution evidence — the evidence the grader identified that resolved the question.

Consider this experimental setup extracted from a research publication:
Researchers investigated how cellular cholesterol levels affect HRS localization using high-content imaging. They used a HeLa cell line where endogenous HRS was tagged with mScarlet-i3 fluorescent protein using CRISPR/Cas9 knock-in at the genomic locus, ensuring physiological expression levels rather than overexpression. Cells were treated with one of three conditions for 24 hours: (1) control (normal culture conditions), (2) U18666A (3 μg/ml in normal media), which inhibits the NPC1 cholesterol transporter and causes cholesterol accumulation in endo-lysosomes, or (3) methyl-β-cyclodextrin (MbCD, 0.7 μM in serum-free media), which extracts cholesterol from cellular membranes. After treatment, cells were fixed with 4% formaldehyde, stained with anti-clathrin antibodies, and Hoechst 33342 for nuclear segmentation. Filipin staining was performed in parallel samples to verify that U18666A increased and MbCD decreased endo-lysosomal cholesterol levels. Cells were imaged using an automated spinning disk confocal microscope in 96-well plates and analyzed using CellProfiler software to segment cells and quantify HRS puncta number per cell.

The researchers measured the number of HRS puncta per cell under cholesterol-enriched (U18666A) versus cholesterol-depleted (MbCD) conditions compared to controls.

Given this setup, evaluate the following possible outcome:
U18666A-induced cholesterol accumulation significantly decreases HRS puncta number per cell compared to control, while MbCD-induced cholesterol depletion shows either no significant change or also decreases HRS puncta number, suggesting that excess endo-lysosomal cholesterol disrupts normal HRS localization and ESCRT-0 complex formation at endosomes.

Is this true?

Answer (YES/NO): NO